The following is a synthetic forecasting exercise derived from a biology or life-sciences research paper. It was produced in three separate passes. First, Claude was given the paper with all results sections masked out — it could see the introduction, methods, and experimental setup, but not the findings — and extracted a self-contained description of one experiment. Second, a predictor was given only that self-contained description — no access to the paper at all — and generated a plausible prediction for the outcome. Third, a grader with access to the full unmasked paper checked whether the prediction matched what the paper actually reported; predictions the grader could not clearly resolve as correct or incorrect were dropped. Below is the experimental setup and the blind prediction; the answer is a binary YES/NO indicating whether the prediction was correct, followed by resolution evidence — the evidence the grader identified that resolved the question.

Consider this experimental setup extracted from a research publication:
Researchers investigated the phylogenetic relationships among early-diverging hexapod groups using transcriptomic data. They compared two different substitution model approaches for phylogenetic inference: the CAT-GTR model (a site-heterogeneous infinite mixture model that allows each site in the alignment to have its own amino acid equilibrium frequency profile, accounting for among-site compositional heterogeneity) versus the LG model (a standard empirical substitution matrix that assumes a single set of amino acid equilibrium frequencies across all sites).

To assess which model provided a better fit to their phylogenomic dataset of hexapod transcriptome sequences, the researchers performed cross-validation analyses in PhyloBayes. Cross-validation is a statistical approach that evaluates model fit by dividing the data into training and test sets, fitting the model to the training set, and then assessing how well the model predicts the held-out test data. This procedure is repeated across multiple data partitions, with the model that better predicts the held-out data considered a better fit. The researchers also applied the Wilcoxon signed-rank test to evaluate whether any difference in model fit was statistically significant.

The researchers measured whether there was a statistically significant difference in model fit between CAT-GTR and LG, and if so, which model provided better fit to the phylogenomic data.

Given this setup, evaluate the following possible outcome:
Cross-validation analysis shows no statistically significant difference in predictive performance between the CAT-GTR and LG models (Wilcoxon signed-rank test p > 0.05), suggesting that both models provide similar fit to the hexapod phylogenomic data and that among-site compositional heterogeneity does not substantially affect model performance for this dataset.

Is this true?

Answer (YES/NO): NO